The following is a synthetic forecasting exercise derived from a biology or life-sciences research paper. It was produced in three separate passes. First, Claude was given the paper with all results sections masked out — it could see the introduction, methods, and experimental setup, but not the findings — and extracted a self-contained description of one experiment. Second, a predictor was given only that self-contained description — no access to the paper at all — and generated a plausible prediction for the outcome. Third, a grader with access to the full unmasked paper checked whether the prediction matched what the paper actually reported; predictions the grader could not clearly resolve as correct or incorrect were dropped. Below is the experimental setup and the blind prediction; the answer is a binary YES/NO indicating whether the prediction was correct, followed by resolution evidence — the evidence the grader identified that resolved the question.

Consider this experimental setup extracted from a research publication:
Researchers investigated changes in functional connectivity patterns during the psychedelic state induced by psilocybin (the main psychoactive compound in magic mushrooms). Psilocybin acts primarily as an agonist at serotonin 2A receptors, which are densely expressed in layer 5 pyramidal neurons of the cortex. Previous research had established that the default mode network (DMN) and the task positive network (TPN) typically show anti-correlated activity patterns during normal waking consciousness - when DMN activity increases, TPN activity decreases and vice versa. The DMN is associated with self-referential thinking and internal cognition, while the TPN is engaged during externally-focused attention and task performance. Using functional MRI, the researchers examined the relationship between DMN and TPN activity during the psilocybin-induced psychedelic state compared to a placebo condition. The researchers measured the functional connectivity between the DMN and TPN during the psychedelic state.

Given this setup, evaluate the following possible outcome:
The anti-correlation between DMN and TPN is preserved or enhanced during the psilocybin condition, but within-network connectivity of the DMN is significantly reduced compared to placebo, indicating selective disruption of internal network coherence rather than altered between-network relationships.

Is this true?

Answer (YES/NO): NO